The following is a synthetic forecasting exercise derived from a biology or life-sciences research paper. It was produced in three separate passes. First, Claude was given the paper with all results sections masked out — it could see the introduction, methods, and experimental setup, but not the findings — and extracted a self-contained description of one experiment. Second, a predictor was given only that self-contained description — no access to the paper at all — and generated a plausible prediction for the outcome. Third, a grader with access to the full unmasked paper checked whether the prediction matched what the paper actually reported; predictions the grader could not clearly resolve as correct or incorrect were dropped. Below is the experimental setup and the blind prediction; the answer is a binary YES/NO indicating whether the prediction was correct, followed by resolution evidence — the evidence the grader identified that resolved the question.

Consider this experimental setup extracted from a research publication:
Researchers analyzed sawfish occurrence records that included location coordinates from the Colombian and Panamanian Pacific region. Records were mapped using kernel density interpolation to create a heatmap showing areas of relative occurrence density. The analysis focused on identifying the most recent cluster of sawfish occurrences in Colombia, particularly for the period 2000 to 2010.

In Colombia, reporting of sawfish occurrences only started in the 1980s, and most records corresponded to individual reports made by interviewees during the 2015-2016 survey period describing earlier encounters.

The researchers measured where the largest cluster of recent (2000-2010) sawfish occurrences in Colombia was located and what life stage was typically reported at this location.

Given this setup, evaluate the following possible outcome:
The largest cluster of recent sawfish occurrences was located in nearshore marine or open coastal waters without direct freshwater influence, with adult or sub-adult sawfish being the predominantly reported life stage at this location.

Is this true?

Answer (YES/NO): NO